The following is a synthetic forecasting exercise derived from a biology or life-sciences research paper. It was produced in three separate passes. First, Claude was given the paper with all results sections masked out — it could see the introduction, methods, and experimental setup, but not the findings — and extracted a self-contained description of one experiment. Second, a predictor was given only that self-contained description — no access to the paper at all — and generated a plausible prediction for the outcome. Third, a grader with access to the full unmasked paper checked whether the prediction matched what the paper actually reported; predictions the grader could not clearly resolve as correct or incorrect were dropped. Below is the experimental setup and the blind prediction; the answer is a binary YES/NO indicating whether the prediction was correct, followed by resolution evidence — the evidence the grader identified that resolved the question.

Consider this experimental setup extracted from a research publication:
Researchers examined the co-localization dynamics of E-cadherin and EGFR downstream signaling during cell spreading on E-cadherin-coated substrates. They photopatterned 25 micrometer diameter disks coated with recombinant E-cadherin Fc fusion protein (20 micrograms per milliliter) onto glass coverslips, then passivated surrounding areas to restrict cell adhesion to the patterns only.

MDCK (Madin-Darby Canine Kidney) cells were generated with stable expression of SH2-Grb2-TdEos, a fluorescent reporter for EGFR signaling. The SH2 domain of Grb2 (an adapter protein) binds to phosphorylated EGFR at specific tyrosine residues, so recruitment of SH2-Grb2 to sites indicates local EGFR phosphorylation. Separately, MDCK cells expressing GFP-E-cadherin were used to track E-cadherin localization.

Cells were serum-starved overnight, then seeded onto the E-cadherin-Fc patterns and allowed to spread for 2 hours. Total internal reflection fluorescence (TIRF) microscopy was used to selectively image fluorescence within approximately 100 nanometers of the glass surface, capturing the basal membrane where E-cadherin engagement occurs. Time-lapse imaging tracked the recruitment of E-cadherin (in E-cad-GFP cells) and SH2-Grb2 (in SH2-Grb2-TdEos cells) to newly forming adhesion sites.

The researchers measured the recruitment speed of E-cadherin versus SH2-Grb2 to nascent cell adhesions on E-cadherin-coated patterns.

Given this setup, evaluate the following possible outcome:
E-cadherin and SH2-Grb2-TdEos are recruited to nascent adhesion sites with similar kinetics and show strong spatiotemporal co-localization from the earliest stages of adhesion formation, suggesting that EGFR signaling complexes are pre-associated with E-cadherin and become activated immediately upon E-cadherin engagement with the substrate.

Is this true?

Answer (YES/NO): YES